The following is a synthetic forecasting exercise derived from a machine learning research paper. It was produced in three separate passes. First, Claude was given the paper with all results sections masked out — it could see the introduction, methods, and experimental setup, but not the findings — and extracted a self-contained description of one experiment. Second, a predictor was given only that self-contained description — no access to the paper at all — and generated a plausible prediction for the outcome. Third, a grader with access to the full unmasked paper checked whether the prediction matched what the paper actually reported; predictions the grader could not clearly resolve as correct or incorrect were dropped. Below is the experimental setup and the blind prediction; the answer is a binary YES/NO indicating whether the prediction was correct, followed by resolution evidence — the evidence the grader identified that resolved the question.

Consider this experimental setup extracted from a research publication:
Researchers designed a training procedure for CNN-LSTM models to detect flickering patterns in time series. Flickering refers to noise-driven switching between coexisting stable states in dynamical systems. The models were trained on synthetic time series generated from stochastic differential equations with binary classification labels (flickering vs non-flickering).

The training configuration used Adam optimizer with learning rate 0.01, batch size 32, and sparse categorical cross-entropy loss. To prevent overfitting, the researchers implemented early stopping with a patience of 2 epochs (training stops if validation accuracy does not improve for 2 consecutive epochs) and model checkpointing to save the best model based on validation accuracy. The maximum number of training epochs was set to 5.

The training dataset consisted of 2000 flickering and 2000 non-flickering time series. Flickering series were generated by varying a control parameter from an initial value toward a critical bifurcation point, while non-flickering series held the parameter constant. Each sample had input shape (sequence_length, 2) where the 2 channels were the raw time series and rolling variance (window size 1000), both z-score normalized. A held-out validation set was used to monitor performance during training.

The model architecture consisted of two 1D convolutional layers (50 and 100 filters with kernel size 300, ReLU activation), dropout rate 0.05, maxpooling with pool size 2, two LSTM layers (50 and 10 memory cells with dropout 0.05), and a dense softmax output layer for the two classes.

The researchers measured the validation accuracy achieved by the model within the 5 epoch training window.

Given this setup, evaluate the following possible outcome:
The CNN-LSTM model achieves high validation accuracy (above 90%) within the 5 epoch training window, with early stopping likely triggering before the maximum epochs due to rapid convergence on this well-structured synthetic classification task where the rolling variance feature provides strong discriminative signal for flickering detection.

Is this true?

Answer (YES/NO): YES